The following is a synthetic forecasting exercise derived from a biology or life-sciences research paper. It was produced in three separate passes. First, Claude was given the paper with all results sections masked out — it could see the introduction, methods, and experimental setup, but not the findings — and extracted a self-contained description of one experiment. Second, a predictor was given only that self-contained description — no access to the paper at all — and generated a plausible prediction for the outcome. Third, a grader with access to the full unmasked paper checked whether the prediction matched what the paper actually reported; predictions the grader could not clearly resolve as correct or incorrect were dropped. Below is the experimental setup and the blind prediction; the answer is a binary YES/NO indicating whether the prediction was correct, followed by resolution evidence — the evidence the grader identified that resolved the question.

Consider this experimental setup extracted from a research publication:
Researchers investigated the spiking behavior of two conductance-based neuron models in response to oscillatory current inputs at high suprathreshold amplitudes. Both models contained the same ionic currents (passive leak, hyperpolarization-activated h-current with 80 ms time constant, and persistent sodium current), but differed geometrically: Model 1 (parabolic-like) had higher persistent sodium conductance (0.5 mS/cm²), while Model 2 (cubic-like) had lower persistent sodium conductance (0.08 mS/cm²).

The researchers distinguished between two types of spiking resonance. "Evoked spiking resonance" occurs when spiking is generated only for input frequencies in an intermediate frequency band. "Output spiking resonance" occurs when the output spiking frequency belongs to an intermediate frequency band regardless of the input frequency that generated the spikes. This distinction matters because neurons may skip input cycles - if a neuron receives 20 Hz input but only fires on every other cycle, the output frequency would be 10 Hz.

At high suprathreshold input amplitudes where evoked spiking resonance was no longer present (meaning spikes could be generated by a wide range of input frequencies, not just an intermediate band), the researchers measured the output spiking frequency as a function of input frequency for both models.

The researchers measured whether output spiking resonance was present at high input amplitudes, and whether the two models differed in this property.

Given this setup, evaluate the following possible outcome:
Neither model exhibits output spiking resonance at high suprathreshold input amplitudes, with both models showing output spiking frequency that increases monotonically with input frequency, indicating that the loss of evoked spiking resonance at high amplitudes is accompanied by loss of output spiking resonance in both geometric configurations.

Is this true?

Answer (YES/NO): NO